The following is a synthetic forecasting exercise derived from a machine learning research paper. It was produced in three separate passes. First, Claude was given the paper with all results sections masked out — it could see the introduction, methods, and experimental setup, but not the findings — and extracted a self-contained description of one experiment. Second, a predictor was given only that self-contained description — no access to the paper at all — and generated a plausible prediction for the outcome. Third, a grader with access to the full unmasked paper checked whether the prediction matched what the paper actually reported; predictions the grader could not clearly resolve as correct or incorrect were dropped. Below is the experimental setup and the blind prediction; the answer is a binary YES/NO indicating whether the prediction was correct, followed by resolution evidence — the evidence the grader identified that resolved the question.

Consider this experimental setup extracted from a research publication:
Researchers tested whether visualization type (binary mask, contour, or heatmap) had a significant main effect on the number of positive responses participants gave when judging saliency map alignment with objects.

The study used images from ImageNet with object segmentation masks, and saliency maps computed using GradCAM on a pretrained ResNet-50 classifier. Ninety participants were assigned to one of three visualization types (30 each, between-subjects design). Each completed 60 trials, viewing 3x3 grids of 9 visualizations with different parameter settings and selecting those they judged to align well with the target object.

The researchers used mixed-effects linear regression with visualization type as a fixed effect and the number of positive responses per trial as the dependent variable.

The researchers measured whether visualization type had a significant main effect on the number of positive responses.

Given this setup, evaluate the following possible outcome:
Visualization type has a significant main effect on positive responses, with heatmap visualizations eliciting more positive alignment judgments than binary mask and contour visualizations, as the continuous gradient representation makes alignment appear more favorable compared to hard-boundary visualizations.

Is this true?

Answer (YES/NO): NO